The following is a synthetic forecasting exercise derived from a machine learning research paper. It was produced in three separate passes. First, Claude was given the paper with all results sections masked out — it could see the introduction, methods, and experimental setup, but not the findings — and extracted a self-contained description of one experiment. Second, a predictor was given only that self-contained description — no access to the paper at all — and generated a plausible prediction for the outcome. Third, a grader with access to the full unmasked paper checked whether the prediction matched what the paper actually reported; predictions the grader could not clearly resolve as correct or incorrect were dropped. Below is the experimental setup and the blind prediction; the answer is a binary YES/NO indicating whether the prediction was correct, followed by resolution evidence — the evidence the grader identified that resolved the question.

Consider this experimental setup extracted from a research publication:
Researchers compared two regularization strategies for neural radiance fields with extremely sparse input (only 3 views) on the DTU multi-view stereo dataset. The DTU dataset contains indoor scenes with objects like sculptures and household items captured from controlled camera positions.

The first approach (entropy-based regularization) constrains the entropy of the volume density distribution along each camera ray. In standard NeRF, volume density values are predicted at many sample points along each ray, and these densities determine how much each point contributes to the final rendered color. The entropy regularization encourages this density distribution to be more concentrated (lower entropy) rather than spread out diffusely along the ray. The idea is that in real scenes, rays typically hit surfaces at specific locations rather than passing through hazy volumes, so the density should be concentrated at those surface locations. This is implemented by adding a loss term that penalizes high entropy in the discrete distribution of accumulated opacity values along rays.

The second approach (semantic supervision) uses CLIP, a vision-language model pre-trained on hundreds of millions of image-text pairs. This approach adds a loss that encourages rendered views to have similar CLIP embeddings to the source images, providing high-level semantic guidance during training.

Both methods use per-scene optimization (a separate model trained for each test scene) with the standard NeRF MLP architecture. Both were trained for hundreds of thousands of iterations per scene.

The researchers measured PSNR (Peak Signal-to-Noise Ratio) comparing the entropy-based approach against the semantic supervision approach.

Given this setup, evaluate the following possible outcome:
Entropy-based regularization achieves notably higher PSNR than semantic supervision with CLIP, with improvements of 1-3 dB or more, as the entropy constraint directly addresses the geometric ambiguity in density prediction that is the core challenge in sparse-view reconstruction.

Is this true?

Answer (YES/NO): YES